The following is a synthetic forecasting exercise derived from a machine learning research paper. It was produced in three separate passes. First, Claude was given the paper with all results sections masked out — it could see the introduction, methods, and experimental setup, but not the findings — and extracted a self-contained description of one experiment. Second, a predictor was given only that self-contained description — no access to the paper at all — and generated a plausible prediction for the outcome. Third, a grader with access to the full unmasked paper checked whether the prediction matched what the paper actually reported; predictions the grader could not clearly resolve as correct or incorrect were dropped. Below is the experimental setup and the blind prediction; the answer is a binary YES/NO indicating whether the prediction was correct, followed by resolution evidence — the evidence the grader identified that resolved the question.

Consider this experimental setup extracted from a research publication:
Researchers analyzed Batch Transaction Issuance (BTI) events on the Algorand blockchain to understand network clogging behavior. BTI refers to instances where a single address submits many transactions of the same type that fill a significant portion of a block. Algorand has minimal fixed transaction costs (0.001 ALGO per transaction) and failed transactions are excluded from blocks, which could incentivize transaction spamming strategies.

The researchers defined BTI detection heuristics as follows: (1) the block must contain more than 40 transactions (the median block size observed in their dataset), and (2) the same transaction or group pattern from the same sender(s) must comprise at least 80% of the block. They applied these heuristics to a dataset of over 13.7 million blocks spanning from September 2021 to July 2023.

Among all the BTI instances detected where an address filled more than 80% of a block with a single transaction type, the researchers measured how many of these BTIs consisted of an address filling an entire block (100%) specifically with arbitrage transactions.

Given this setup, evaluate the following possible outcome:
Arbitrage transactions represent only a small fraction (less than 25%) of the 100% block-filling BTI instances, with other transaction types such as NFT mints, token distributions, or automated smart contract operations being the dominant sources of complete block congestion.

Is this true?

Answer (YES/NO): YES